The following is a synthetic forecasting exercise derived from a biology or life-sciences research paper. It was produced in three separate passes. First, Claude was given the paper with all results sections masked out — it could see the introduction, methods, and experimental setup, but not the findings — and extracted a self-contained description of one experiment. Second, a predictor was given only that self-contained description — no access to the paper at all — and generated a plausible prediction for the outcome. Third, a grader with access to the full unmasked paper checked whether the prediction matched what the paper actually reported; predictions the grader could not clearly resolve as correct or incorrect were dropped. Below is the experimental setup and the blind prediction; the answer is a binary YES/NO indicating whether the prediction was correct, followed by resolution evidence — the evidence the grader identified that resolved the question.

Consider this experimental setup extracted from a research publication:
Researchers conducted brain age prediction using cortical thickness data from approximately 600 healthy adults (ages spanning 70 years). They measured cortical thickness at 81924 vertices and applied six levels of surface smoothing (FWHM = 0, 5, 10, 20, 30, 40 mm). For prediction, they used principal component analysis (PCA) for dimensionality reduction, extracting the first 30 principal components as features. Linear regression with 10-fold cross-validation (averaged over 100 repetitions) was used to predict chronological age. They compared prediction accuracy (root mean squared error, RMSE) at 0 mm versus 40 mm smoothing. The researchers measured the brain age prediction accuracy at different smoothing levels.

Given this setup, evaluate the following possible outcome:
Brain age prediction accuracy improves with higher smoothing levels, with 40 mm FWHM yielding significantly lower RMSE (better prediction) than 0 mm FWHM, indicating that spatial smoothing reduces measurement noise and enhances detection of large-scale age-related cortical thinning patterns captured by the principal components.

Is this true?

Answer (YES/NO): NO